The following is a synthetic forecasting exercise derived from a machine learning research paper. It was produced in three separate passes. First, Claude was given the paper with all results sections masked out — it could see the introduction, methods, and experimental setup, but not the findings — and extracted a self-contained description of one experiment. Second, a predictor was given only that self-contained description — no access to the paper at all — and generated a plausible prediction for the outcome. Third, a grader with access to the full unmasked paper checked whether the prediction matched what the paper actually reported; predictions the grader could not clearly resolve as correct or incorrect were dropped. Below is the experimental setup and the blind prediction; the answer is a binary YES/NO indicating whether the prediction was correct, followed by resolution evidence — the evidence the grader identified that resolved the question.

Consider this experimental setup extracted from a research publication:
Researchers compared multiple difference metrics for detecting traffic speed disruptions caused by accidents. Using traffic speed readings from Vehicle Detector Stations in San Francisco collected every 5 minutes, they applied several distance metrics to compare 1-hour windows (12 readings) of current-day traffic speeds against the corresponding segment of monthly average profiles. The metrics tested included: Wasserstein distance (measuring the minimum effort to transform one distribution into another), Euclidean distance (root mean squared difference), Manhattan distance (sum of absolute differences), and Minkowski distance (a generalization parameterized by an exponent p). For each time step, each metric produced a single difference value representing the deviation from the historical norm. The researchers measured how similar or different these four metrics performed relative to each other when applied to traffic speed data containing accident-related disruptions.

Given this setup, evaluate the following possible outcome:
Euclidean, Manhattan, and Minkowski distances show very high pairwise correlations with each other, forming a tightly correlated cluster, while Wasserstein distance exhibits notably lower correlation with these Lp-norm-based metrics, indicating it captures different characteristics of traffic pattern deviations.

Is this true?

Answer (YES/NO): NO